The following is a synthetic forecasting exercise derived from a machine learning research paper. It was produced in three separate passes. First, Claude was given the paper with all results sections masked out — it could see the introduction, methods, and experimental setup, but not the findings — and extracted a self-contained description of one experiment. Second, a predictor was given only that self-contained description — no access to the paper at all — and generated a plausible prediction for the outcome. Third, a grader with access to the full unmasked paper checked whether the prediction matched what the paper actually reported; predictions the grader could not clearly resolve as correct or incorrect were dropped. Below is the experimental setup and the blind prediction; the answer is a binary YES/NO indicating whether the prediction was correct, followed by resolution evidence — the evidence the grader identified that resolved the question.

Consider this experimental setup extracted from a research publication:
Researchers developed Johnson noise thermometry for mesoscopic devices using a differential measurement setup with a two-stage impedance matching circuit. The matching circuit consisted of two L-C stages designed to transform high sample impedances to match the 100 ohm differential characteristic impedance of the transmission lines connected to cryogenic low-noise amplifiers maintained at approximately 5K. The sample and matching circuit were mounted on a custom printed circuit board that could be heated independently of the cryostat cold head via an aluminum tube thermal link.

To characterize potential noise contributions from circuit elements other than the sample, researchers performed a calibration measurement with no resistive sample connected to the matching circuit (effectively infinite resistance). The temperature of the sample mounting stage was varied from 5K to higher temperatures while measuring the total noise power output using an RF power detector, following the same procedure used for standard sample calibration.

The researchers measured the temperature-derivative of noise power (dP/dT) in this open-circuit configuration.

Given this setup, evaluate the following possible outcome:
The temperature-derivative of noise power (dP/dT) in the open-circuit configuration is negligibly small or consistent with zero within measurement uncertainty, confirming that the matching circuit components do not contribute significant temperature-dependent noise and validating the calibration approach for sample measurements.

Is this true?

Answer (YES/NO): NO